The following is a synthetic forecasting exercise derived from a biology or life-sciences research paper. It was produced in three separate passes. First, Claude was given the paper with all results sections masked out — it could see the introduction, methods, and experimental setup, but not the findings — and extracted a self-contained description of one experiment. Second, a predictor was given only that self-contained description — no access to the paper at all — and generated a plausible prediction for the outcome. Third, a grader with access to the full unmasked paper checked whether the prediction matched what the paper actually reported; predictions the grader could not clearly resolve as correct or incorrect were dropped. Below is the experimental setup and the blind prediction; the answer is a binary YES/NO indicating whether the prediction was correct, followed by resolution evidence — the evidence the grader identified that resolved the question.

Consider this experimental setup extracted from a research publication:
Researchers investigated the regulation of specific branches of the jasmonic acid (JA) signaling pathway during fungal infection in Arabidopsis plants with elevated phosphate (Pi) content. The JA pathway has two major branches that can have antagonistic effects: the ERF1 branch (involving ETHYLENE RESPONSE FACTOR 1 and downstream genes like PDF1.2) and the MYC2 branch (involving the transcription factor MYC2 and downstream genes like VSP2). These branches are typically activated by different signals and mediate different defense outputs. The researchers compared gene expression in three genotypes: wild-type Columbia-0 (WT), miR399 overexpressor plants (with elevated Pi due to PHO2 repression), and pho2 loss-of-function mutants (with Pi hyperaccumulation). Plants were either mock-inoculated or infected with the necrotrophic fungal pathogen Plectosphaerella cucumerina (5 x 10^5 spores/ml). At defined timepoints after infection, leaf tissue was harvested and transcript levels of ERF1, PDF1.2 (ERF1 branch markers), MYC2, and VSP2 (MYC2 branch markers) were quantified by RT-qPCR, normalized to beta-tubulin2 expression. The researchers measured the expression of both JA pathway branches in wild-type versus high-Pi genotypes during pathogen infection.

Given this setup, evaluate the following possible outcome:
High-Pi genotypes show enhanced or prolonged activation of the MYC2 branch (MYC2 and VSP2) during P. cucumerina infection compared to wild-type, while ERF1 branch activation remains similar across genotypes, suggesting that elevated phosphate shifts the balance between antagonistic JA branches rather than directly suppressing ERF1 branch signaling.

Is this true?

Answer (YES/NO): NO